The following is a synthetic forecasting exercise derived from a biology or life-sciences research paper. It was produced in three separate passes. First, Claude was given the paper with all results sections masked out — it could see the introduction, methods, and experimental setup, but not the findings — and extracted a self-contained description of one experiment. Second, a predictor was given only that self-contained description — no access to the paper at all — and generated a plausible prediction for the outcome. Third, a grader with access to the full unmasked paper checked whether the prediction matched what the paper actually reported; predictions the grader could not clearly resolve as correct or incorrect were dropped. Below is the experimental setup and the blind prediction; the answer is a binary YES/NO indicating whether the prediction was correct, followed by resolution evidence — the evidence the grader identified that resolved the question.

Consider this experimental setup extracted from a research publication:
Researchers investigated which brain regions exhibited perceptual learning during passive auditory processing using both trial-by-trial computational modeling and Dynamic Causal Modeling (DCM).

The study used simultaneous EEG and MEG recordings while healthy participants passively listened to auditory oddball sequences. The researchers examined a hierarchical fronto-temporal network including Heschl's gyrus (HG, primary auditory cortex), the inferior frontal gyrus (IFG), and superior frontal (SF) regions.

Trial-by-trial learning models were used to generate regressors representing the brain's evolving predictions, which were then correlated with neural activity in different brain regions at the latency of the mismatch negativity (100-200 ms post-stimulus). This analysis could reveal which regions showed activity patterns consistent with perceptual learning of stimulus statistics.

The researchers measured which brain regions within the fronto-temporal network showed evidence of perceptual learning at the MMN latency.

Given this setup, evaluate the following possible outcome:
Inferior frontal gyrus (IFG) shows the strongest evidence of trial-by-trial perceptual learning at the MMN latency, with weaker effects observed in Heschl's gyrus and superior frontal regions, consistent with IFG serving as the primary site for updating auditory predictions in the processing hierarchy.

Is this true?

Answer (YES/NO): NO